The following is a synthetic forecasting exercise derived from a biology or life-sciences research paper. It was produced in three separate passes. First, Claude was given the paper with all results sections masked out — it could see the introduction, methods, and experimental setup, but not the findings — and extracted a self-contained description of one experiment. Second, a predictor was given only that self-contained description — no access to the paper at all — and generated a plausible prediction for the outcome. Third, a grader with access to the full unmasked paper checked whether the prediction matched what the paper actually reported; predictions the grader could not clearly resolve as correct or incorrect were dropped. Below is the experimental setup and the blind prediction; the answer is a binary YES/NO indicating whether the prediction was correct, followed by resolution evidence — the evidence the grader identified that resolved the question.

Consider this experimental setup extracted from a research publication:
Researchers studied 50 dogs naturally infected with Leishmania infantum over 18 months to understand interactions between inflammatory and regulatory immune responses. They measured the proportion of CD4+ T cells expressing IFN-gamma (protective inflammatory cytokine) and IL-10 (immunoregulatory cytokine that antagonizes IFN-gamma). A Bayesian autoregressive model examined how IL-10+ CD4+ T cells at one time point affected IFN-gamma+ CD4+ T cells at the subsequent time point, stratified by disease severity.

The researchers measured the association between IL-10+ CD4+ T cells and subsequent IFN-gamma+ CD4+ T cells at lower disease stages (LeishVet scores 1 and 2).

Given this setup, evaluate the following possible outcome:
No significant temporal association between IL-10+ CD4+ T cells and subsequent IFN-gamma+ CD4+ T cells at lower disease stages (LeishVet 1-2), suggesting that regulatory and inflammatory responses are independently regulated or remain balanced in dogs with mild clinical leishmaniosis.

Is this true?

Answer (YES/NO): NO